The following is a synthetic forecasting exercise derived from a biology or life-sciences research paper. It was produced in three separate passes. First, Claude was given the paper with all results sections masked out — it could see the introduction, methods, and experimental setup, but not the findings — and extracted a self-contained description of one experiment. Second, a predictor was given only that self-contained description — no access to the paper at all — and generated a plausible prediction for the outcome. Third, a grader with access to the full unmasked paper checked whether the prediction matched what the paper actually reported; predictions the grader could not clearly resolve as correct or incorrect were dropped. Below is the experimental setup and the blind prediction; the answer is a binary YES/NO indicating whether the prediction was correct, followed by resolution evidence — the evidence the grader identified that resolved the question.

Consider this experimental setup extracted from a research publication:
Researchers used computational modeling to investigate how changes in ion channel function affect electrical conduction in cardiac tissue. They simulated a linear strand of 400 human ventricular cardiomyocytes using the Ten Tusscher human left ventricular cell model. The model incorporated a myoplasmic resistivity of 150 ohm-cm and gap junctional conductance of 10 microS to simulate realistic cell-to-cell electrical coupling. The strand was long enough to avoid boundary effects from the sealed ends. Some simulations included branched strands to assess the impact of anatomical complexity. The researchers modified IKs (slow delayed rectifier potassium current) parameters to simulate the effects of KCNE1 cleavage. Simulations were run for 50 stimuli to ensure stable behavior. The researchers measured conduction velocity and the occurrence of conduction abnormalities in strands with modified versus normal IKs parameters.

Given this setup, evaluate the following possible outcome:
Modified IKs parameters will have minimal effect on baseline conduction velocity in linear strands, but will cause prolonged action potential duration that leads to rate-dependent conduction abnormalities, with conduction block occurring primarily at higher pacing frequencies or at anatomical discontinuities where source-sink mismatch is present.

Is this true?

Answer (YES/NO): YES